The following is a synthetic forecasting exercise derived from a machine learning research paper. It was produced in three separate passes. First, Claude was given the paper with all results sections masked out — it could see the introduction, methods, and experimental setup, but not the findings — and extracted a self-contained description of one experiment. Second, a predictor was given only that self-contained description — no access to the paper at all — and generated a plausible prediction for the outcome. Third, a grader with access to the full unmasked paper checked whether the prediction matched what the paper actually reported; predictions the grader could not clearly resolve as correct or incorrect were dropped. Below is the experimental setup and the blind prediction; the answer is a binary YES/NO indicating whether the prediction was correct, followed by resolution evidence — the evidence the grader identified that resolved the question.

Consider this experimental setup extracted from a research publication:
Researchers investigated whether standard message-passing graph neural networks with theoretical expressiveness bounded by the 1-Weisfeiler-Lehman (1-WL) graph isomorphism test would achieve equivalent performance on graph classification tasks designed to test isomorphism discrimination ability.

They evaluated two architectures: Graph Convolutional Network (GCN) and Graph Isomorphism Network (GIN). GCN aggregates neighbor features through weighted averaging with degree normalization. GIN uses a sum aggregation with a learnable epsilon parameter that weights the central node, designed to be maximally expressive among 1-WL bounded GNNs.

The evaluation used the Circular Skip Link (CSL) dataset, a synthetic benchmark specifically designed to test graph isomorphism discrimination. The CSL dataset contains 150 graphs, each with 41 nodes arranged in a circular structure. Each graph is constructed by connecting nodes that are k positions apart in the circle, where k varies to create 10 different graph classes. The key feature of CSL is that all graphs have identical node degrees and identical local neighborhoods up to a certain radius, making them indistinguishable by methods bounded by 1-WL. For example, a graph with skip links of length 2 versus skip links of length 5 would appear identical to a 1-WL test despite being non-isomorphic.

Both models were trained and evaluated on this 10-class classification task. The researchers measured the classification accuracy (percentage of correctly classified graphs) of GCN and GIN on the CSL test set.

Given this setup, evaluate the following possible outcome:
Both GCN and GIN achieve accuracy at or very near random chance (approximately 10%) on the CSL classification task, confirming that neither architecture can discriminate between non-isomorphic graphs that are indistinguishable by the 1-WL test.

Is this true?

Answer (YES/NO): YES